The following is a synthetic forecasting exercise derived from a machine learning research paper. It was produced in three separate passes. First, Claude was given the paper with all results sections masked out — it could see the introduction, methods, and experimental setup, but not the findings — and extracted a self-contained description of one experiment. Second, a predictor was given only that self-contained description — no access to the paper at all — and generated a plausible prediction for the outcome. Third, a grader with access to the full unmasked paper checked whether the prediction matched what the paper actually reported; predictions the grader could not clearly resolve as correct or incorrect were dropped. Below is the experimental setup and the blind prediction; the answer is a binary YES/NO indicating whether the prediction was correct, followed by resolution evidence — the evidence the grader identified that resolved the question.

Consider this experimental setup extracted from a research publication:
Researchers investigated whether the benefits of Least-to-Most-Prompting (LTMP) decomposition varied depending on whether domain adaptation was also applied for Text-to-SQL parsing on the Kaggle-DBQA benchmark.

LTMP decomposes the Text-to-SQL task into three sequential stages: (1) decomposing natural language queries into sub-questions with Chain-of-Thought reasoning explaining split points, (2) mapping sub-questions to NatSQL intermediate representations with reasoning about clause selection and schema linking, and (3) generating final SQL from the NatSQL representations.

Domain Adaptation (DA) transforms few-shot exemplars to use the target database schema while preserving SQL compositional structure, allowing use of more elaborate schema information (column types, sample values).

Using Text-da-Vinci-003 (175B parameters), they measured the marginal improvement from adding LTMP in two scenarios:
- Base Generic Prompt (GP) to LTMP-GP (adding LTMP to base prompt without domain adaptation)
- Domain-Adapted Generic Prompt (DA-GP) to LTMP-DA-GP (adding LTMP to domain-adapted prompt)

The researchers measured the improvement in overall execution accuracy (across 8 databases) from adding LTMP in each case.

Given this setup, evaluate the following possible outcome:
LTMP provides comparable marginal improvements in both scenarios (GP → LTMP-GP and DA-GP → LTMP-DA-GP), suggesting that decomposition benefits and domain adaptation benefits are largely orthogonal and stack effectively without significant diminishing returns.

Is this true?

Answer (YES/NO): NO